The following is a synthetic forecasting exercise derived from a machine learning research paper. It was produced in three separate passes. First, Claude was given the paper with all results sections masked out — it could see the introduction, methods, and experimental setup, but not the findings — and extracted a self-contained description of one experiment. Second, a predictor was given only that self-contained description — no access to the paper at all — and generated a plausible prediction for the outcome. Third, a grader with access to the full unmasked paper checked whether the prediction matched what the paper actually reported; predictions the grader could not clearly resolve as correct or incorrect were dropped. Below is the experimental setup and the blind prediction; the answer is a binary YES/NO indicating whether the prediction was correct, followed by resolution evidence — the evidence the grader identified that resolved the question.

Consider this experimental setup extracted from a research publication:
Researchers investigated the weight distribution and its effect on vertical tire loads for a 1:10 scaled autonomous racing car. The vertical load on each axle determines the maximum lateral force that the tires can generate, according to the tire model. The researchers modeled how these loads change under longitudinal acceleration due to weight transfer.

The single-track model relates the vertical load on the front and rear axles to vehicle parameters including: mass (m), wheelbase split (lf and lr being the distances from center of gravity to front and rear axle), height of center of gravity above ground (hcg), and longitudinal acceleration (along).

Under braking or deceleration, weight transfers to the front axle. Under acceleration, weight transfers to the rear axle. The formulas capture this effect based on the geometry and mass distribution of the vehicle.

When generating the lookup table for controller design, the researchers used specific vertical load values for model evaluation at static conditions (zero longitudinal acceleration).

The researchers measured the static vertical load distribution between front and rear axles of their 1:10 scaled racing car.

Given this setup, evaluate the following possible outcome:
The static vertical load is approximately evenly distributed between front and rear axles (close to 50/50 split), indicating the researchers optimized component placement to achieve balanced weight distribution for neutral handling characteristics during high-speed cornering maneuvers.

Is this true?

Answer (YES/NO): NO